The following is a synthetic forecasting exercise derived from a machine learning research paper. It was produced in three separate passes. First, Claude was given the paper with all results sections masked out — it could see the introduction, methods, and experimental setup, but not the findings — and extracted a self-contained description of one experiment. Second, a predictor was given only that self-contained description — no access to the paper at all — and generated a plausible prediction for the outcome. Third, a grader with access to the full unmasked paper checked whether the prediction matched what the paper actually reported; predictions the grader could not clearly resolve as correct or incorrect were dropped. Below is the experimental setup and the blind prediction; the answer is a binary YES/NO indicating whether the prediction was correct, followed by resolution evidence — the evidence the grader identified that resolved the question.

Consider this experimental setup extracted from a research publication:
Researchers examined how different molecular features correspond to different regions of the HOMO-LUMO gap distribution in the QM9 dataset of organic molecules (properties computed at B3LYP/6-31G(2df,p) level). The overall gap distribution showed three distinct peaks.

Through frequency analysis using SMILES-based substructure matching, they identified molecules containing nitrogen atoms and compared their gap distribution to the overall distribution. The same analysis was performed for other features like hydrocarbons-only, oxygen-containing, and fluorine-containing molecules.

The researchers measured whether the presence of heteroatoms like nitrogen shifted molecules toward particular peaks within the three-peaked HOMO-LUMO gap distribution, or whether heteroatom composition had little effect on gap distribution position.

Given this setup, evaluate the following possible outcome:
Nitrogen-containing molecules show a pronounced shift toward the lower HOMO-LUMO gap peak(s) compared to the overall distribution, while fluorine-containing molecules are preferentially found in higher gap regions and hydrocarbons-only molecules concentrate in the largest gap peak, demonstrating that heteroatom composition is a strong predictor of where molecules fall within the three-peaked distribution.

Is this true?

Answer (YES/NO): NO